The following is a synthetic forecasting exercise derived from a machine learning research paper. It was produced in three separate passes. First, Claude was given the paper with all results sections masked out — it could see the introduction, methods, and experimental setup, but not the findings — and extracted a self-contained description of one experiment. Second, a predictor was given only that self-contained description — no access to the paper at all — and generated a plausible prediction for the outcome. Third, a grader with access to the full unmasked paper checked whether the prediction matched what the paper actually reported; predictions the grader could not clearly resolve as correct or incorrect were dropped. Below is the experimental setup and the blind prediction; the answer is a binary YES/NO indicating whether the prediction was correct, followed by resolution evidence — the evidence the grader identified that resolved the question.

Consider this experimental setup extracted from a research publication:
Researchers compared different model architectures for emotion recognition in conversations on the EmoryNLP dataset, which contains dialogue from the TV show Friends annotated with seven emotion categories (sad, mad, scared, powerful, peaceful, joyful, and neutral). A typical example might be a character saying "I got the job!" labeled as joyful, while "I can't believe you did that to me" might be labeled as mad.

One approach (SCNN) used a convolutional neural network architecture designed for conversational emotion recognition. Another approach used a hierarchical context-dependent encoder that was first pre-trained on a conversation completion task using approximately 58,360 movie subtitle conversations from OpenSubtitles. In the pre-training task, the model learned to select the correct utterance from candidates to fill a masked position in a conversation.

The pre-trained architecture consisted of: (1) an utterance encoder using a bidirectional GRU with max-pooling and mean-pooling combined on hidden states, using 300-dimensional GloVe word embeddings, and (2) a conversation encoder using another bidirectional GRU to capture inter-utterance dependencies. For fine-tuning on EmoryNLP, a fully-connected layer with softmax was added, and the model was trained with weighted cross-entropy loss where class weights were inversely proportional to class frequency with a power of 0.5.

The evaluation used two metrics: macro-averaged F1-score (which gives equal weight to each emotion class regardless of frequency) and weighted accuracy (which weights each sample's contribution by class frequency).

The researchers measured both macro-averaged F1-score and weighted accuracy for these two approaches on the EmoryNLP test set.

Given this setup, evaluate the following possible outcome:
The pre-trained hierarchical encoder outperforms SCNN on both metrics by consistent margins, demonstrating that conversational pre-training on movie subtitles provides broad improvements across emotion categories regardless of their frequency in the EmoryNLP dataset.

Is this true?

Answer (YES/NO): NO